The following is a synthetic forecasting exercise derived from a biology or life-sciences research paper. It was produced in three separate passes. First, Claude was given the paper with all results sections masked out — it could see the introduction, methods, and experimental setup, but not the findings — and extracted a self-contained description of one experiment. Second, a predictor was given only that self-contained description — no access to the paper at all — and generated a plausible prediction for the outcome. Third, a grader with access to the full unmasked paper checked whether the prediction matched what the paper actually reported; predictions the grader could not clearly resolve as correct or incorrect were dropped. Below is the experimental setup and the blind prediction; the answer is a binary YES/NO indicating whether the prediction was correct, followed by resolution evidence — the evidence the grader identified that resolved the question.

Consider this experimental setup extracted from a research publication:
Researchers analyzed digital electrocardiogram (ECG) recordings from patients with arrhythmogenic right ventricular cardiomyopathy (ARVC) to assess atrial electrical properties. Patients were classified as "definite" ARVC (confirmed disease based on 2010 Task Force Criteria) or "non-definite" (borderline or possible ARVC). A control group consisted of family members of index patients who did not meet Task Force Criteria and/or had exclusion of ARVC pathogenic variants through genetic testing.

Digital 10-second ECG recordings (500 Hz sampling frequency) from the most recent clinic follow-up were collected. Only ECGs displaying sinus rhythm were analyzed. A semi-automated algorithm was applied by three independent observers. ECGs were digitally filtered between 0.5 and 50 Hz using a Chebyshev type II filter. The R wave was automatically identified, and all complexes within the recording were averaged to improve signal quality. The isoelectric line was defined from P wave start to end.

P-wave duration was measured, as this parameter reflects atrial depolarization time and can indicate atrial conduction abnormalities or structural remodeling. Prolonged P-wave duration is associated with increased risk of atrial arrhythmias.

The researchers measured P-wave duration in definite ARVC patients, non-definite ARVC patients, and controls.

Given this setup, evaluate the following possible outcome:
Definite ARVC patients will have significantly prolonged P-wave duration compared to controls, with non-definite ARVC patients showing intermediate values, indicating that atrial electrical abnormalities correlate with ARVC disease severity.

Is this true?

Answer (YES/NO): NO